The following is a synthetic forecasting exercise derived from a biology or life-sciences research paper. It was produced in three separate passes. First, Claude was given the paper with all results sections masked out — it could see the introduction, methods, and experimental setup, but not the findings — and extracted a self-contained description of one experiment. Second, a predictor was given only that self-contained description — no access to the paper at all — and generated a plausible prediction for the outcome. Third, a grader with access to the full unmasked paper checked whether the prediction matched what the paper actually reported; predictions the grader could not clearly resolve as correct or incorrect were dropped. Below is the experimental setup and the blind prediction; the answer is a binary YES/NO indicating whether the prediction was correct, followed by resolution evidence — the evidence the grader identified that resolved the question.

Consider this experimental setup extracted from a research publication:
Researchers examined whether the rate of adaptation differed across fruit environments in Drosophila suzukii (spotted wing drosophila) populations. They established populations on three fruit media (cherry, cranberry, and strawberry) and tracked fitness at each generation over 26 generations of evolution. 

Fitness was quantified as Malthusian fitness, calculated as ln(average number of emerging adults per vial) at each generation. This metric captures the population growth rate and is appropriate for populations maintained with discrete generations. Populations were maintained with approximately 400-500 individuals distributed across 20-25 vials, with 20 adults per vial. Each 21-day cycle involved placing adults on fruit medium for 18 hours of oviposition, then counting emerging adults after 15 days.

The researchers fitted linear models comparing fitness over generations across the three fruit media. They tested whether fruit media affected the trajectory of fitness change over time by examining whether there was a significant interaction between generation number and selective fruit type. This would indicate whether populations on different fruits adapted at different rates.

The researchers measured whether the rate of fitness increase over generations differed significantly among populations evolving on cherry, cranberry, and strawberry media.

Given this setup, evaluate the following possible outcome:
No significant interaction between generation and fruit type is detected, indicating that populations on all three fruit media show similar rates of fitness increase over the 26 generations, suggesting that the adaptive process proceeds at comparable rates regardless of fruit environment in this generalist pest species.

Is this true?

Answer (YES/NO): YES